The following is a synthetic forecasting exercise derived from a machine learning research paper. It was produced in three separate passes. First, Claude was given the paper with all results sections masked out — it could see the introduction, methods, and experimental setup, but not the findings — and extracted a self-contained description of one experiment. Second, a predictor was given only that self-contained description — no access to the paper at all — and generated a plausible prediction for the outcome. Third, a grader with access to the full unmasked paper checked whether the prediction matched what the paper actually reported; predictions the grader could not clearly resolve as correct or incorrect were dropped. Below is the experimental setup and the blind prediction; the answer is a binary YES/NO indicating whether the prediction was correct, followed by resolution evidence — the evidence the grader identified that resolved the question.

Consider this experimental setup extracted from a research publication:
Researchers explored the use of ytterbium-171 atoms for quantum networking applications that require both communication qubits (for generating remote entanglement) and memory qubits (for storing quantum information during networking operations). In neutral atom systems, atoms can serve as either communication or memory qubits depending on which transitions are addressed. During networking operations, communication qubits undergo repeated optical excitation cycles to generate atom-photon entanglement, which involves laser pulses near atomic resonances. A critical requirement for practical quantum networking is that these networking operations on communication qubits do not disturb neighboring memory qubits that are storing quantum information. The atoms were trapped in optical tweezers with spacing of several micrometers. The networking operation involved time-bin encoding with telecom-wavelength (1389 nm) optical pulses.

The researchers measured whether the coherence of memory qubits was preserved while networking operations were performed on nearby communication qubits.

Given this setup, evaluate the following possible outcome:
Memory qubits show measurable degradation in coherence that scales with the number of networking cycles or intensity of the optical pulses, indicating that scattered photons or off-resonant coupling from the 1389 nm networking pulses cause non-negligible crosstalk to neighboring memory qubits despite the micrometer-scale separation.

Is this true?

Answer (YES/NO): NO